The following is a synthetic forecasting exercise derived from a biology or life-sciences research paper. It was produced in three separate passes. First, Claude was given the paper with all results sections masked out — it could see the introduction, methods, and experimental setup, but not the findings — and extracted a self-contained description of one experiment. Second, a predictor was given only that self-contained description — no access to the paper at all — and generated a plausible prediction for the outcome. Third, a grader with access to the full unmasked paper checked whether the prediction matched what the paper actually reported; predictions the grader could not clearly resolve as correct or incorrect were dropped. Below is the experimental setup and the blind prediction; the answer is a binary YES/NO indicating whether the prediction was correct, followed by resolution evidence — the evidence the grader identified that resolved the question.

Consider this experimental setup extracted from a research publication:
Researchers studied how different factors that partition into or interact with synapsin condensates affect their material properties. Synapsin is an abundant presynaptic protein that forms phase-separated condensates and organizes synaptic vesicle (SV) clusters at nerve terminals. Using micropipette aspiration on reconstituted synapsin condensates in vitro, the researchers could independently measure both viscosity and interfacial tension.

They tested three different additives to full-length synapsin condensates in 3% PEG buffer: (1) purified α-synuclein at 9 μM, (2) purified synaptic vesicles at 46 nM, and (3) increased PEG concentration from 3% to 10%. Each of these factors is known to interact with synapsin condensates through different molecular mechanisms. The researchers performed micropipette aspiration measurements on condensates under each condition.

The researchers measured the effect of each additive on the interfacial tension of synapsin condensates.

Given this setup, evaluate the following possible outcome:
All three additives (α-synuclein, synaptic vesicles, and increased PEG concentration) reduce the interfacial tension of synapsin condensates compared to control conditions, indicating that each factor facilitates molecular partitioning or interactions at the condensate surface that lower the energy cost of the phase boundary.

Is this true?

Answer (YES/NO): NO